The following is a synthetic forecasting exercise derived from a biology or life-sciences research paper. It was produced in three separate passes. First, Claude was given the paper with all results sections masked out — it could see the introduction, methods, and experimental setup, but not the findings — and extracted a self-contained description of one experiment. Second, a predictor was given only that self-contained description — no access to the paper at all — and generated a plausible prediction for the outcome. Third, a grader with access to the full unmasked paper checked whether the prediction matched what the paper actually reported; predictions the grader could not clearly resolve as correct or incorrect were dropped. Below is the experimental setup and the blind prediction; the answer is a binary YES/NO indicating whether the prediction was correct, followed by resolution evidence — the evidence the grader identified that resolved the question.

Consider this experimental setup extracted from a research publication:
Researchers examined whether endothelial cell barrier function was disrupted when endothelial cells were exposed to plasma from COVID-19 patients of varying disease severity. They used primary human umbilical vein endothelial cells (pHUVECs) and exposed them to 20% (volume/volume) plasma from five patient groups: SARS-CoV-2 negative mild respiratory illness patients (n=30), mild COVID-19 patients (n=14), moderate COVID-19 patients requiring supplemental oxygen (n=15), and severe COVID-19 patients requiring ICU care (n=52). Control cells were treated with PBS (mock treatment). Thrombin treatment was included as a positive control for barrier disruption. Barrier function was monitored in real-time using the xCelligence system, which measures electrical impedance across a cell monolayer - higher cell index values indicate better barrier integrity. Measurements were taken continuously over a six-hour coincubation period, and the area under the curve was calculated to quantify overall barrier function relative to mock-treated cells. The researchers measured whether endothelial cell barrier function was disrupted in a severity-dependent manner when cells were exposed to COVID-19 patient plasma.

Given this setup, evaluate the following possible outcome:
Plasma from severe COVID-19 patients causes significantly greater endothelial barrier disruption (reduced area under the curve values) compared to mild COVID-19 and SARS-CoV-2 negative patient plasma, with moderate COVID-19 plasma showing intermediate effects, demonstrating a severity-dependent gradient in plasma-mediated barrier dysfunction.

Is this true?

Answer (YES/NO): YES